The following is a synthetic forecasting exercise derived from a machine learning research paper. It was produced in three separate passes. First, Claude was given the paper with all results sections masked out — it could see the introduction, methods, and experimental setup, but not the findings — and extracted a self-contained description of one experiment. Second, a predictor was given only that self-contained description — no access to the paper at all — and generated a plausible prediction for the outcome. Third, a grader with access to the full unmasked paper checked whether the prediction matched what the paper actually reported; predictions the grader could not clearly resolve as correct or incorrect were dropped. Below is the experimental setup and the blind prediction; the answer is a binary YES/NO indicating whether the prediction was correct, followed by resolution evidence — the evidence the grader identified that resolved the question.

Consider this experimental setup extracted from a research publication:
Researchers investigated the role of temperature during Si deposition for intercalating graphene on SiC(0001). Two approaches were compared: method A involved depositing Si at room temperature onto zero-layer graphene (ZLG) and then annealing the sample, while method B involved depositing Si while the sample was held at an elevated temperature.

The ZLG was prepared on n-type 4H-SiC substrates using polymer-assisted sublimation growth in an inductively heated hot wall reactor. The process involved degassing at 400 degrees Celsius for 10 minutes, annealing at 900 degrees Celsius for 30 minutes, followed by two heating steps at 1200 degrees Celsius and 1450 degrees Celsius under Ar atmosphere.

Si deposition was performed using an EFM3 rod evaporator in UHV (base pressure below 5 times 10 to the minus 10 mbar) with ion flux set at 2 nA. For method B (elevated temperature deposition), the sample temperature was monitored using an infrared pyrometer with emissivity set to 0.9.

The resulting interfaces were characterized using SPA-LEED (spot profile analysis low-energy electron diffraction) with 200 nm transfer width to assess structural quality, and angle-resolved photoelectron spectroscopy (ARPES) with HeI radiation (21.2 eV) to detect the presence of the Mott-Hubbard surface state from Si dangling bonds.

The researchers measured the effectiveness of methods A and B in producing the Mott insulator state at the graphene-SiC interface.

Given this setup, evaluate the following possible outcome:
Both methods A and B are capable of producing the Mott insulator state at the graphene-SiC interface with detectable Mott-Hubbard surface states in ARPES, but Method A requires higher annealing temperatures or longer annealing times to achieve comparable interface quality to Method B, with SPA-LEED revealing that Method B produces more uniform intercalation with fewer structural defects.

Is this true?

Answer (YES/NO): NO